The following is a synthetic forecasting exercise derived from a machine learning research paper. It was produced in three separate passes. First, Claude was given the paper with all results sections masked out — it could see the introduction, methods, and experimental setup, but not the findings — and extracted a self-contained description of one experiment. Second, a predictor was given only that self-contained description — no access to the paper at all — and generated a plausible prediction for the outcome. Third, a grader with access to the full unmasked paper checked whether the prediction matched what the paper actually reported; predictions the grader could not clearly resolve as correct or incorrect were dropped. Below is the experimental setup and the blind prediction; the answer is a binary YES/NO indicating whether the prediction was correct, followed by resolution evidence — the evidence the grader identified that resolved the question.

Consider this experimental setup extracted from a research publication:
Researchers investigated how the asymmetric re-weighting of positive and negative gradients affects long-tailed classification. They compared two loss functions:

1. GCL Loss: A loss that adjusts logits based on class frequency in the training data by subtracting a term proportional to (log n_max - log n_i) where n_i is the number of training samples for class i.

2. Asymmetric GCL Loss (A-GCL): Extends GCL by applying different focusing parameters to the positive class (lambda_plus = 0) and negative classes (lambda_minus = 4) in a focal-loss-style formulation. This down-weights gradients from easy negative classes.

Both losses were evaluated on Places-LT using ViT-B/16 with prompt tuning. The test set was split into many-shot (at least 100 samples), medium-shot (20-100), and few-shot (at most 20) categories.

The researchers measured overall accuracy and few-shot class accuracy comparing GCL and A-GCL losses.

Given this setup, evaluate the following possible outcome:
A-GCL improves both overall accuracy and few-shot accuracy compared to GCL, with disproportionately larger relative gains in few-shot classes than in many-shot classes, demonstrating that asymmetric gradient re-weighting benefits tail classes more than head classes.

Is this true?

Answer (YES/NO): YES